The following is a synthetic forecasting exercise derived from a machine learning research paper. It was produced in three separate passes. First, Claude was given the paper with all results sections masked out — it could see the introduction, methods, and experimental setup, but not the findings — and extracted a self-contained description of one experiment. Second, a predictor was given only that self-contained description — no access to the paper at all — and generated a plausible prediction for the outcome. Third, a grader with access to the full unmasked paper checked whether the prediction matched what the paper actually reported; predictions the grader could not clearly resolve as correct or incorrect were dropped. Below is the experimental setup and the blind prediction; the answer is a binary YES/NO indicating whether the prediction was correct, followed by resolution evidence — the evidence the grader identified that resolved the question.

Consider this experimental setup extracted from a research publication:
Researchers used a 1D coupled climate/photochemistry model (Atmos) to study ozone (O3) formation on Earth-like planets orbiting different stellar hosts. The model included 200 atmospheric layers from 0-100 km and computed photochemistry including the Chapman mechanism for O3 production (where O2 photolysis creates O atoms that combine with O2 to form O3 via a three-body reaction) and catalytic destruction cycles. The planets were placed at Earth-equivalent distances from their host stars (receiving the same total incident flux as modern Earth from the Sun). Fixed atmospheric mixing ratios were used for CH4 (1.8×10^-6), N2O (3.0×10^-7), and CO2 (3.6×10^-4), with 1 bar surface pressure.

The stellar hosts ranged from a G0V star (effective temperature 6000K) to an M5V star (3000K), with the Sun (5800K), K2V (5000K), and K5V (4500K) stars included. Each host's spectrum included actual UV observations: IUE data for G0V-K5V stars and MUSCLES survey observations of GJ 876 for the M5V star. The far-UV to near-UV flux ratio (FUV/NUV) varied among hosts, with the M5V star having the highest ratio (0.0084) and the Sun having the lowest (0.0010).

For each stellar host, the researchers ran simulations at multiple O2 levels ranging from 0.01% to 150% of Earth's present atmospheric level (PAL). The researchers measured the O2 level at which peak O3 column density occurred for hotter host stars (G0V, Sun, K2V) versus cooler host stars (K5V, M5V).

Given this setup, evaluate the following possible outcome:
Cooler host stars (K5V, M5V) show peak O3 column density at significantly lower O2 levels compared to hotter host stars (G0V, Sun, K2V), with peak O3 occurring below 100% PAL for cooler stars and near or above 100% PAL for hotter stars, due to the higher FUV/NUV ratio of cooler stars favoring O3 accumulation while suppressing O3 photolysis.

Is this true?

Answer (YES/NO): NO